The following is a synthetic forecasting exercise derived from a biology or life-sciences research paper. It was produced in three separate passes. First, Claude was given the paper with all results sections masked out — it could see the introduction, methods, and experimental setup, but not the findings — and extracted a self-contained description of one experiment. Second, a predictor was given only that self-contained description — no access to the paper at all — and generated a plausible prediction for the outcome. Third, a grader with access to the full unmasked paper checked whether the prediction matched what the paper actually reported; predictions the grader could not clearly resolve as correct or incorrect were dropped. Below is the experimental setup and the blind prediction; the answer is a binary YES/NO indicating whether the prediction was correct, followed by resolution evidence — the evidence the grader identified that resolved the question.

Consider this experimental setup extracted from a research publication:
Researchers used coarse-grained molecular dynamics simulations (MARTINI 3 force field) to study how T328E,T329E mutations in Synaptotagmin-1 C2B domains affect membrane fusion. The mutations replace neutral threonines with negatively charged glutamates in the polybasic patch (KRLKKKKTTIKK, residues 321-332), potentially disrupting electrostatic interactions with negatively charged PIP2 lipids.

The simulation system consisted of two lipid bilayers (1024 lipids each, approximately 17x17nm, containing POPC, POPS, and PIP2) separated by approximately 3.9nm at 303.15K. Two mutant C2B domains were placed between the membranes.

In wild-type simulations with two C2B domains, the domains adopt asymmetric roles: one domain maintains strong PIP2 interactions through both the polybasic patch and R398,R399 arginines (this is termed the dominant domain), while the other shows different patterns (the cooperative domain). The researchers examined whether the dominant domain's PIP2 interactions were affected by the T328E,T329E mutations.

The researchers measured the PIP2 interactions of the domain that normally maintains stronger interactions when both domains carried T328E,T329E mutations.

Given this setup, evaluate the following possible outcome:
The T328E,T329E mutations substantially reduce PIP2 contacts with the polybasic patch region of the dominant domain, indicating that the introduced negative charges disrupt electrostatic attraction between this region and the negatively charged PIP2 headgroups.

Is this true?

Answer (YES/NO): NO